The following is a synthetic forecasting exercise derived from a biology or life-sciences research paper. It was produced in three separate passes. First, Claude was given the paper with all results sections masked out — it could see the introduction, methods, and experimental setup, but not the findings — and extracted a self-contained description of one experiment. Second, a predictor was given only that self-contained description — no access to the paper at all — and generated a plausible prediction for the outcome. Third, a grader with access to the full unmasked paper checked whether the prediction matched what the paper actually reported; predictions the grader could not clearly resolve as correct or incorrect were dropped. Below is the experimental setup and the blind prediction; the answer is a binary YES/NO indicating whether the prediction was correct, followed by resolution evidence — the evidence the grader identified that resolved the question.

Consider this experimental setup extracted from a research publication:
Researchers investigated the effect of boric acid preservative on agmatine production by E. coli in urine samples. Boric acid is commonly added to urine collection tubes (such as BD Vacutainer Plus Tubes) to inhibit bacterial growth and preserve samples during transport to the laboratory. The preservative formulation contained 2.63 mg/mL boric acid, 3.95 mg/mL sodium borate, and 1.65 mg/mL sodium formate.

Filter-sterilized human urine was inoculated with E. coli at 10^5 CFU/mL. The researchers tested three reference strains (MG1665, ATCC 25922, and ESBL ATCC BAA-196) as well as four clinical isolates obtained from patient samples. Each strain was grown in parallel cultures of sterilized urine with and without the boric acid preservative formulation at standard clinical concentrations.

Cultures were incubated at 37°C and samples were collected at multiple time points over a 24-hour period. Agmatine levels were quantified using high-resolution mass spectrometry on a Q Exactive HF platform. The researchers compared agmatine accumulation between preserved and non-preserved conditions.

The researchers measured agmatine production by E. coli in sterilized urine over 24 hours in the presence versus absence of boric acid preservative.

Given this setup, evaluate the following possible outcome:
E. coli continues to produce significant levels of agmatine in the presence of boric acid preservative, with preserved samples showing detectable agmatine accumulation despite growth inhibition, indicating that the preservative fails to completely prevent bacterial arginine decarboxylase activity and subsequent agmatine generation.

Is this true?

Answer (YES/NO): NO